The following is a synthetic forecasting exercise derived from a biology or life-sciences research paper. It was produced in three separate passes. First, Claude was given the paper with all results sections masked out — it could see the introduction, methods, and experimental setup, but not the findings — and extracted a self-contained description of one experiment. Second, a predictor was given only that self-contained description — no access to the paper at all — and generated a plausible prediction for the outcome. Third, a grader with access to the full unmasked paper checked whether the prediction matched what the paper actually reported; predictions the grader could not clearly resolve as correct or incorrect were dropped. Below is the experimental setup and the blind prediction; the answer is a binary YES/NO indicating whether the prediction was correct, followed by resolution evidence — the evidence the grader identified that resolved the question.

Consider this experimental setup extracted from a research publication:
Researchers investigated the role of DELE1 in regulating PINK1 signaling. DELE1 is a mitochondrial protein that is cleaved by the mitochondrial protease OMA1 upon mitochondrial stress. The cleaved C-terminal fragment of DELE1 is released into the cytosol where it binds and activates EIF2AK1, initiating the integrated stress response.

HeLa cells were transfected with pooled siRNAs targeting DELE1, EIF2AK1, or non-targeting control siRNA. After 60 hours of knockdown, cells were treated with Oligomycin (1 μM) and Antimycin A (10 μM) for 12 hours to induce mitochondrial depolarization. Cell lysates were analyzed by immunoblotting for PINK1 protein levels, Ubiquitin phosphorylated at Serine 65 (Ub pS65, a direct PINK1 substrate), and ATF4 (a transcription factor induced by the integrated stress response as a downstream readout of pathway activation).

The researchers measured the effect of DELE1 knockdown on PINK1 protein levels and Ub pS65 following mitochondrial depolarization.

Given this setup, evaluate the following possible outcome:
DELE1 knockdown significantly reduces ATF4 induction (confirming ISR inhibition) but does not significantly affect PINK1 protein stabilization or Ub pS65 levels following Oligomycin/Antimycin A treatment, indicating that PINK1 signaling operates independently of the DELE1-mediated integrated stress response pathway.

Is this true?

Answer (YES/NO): NO